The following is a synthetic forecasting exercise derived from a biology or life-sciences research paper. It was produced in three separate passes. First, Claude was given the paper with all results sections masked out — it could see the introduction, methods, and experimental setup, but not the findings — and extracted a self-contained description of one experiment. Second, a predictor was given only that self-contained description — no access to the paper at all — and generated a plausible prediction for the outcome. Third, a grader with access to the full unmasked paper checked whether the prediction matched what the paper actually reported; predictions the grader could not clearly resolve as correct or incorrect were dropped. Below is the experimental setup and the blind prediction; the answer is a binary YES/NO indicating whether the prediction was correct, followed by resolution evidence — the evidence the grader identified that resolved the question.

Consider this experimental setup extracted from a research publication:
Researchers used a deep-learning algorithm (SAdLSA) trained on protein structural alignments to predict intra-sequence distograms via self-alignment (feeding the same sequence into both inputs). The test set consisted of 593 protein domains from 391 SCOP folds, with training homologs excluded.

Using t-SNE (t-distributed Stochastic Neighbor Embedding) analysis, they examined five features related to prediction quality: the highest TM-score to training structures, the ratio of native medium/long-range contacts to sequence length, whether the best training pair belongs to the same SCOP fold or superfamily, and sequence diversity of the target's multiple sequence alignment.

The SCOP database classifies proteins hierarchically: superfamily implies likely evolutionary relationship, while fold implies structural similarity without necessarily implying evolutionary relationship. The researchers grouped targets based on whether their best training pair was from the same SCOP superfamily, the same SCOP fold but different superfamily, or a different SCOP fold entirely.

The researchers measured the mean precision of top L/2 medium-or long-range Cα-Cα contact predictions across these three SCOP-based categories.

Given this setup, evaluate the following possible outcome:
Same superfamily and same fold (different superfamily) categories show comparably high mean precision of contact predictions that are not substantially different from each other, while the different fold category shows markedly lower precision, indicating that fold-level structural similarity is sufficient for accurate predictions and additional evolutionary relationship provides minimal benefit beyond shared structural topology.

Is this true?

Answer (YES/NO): NO